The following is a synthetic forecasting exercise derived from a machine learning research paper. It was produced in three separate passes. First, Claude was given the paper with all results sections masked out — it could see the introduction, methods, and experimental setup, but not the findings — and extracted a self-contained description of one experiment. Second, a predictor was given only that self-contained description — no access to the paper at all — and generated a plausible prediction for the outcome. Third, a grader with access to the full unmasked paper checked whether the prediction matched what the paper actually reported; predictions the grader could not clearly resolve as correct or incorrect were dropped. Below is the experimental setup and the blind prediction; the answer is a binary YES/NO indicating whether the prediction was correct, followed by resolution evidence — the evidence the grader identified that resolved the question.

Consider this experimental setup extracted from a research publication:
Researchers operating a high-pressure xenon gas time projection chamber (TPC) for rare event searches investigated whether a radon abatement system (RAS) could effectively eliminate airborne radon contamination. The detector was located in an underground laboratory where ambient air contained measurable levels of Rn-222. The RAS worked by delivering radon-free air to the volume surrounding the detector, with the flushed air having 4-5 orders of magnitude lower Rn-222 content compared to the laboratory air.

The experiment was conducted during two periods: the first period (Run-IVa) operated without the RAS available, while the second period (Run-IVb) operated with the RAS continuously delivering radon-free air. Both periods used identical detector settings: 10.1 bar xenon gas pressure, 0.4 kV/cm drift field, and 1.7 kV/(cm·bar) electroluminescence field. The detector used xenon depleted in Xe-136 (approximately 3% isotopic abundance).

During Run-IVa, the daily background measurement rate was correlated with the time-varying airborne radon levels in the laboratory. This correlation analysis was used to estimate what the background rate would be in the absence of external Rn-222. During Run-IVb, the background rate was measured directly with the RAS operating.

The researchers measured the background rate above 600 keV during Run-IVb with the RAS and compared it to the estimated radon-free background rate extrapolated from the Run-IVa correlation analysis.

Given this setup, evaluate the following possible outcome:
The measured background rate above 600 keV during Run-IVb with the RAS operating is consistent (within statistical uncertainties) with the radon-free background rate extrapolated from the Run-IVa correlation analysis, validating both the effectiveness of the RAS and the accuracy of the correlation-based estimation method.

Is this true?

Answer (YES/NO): YES